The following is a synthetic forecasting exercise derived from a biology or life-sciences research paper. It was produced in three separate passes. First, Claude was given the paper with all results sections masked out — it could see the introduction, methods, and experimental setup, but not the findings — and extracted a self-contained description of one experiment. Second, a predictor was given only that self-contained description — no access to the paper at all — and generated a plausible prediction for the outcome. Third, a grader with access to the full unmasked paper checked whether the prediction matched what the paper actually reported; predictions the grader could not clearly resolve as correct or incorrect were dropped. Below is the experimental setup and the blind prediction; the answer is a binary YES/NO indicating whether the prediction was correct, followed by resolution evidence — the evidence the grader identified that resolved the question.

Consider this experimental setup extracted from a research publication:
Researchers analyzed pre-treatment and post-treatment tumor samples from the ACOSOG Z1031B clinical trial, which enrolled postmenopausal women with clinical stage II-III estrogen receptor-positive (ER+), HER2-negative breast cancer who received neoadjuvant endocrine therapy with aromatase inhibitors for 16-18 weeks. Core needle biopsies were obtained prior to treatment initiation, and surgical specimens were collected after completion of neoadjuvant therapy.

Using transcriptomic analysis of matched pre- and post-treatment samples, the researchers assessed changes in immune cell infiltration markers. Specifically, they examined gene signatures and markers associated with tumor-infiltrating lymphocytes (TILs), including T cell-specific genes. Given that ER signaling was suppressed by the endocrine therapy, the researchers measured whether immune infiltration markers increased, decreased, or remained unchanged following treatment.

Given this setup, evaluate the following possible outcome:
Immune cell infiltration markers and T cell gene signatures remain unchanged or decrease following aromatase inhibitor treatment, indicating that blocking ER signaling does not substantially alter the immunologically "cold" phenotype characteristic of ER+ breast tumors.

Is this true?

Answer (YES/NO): NO